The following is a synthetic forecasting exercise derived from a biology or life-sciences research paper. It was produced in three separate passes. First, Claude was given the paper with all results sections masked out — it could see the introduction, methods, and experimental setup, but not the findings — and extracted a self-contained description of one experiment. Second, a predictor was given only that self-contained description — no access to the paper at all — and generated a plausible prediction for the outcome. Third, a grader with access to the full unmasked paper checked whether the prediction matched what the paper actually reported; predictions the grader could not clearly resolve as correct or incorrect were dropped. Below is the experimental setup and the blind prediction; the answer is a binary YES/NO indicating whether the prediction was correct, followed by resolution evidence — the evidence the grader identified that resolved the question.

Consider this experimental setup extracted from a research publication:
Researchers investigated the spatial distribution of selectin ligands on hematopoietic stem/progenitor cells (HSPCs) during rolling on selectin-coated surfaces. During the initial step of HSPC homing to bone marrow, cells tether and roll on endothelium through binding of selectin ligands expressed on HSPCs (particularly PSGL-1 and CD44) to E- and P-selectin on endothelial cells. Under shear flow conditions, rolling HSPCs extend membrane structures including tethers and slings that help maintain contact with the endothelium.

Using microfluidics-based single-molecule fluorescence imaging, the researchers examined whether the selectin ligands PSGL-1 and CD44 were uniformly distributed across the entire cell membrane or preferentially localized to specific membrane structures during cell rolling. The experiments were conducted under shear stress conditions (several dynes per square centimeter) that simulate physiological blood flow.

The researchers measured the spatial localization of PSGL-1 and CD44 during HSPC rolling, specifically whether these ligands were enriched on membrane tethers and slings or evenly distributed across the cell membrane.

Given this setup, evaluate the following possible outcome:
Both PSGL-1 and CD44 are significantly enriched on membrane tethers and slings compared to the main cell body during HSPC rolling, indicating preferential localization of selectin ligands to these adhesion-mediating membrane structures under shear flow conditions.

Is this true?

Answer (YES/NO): YES